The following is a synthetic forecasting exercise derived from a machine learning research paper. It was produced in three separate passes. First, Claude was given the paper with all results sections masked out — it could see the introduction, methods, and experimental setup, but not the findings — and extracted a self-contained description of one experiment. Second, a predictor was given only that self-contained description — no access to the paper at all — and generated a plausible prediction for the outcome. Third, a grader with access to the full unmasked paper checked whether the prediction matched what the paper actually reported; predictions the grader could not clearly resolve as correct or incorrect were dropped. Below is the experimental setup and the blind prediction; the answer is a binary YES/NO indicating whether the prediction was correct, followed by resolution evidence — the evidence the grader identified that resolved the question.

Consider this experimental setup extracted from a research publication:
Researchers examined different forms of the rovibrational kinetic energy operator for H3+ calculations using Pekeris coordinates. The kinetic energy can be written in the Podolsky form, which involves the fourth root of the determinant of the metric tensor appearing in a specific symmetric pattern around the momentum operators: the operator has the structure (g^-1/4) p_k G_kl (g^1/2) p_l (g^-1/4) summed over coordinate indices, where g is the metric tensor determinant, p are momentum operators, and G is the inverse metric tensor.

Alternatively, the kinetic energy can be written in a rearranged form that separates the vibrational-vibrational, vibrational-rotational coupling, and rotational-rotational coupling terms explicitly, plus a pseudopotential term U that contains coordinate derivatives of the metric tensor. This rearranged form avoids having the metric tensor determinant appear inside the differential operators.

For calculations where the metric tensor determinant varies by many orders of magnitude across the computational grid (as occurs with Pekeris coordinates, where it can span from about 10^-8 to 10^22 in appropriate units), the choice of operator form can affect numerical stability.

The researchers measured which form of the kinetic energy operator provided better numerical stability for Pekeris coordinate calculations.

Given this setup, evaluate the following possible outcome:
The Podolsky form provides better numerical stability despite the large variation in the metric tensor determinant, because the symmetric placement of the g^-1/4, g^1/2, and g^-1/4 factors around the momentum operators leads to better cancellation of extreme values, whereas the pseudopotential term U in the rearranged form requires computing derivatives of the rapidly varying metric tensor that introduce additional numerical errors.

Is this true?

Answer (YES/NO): NO